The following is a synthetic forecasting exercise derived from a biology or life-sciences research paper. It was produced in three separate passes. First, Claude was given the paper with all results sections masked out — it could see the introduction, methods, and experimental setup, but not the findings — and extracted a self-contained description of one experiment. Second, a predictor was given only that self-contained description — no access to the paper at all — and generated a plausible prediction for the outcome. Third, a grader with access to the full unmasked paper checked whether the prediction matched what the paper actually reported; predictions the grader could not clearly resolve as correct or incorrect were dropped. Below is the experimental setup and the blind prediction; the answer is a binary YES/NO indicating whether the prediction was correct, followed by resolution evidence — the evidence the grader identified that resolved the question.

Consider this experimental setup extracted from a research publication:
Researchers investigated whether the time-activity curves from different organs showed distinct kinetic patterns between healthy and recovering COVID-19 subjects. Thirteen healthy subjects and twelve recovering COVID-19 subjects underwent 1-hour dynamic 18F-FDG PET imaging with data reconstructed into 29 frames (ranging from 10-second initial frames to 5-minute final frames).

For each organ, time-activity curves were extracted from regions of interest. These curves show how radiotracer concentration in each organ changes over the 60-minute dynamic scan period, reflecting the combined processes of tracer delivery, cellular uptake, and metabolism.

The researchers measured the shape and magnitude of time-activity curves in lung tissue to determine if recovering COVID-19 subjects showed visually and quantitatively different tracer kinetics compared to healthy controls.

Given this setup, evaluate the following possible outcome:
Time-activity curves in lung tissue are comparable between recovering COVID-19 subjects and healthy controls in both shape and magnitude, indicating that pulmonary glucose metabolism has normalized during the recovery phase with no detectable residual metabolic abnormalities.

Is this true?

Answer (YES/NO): NO